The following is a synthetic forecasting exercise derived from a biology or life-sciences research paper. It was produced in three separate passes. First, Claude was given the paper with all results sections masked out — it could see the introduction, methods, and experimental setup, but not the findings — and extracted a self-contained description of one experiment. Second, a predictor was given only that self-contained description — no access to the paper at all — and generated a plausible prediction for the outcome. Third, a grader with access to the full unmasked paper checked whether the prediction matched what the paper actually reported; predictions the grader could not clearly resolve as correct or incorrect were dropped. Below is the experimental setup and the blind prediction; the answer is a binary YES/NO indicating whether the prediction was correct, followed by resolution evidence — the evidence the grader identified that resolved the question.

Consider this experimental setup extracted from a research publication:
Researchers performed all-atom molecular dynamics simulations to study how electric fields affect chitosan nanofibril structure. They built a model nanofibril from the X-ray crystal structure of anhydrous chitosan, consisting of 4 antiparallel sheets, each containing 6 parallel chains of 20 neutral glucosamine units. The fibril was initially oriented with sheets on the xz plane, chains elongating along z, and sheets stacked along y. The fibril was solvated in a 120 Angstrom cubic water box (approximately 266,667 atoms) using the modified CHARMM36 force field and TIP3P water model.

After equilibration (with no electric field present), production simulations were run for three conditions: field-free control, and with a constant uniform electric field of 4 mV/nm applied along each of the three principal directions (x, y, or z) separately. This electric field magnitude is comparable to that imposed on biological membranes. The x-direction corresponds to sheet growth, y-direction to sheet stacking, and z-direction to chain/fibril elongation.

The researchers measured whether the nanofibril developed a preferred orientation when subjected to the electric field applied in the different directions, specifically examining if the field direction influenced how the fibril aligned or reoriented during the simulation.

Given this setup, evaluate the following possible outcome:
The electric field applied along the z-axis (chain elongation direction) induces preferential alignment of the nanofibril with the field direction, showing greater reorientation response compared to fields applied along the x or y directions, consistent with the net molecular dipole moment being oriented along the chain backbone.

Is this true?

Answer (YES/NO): NO